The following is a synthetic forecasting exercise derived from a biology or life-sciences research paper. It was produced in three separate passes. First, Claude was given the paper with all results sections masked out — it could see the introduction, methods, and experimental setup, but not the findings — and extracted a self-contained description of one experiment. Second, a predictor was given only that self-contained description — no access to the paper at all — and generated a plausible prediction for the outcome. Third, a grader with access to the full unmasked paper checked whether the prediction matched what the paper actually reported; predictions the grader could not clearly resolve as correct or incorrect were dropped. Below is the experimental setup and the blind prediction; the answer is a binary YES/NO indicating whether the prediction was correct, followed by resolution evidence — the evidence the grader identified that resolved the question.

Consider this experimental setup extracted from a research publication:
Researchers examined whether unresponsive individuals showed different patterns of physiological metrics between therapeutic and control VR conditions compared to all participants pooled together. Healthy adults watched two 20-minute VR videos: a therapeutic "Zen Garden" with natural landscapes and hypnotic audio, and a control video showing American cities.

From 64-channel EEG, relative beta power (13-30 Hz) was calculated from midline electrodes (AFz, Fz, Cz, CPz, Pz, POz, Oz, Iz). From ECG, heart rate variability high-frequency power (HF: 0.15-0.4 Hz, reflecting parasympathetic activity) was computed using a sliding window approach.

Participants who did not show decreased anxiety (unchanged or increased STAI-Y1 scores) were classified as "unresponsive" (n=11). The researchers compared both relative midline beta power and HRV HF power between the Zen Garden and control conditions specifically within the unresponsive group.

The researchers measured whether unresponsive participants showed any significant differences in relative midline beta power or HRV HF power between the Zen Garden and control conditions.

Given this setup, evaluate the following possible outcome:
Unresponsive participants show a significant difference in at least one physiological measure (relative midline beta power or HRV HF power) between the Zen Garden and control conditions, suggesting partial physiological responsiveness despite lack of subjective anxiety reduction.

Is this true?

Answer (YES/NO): NO